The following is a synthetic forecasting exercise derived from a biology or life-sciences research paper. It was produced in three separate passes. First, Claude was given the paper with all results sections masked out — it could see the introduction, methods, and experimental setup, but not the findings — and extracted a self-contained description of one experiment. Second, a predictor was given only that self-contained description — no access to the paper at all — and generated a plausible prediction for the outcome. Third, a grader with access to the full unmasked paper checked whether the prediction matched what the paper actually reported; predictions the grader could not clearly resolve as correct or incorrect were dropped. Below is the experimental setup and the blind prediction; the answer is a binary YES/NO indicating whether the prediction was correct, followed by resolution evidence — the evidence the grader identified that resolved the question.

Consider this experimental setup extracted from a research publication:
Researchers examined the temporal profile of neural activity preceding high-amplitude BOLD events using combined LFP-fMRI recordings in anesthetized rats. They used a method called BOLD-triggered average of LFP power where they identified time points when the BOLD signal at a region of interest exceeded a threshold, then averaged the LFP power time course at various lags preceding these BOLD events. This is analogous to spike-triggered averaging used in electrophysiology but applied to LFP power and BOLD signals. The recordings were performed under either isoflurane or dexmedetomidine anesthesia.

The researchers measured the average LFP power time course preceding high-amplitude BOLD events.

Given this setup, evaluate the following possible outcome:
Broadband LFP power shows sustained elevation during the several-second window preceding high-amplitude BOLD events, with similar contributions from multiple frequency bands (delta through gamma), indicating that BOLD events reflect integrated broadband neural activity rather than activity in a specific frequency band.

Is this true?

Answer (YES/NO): NO